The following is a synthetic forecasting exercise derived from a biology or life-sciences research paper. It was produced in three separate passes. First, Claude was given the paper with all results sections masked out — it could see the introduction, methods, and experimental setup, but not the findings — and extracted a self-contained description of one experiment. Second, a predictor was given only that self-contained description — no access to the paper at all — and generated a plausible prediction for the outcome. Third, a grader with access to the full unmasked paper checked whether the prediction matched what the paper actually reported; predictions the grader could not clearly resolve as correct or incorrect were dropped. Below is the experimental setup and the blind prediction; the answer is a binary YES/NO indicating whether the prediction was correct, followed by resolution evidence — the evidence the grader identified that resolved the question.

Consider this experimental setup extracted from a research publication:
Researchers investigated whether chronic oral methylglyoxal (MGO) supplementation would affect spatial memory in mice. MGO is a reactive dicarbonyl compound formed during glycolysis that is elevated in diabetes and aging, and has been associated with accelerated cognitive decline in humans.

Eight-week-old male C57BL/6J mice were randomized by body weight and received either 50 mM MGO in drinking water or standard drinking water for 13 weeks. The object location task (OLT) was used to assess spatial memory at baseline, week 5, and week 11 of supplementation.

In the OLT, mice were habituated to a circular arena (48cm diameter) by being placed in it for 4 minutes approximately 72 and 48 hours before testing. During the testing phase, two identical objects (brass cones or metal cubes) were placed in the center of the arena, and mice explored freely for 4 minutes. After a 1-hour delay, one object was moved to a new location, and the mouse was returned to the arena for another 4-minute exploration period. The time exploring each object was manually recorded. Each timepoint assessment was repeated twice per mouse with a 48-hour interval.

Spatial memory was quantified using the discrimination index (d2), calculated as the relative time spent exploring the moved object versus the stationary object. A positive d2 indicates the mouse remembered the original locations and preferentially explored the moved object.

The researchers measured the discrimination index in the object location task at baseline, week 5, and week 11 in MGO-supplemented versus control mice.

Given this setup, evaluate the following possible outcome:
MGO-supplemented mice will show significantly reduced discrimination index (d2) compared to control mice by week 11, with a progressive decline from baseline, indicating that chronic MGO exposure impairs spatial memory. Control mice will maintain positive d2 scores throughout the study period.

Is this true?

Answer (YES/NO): NO